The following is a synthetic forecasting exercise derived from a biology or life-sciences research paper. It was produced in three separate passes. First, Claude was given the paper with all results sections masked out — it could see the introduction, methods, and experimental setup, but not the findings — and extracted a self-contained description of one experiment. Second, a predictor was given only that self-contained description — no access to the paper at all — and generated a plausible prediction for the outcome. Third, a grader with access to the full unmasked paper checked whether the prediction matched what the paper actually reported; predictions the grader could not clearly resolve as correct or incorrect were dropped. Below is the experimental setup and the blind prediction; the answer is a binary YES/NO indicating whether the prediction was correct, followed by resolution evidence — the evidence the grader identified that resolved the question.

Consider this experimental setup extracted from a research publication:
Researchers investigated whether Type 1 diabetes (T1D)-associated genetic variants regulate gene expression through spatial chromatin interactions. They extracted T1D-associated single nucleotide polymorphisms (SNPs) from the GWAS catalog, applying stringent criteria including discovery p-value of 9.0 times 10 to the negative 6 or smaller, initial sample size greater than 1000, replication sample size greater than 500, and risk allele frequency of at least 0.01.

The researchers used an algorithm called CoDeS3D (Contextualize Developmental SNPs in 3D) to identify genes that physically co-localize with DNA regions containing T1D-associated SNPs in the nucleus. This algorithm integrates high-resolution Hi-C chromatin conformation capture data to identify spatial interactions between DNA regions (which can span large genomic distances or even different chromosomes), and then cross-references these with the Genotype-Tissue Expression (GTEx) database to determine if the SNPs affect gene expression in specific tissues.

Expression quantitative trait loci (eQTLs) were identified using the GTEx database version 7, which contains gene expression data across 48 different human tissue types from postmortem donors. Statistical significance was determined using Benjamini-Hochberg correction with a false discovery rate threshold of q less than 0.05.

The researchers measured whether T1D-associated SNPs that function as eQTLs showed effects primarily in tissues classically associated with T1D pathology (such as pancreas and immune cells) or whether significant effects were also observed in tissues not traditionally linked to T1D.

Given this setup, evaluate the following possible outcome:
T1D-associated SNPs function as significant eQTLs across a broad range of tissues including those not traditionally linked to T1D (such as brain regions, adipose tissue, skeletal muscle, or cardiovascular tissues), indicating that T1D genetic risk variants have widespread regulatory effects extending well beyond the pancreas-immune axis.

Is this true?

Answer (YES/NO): YES